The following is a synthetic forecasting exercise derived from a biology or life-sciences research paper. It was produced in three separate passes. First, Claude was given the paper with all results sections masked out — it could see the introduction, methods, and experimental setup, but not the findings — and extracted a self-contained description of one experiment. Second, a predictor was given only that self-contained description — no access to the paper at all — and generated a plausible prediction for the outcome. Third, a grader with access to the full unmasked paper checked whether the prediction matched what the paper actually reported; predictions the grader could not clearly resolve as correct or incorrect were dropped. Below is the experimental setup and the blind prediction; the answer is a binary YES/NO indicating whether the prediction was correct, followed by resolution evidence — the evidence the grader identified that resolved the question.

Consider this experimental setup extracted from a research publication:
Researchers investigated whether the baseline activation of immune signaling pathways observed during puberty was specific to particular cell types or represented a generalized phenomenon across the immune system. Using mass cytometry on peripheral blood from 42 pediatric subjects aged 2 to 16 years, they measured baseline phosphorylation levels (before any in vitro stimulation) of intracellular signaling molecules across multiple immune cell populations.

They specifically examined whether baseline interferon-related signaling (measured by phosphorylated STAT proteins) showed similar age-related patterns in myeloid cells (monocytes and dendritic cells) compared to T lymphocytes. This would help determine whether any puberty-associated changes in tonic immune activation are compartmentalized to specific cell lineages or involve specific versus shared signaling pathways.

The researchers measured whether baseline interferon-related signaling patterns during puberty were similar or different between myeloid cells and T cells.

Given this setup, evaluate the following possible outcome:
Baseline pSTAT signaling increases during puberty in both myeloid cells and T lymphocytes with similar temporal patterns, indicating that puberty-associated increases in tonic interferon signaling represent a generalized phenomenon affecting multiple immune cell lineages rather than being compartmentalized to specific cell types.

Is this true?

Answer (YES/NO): NO